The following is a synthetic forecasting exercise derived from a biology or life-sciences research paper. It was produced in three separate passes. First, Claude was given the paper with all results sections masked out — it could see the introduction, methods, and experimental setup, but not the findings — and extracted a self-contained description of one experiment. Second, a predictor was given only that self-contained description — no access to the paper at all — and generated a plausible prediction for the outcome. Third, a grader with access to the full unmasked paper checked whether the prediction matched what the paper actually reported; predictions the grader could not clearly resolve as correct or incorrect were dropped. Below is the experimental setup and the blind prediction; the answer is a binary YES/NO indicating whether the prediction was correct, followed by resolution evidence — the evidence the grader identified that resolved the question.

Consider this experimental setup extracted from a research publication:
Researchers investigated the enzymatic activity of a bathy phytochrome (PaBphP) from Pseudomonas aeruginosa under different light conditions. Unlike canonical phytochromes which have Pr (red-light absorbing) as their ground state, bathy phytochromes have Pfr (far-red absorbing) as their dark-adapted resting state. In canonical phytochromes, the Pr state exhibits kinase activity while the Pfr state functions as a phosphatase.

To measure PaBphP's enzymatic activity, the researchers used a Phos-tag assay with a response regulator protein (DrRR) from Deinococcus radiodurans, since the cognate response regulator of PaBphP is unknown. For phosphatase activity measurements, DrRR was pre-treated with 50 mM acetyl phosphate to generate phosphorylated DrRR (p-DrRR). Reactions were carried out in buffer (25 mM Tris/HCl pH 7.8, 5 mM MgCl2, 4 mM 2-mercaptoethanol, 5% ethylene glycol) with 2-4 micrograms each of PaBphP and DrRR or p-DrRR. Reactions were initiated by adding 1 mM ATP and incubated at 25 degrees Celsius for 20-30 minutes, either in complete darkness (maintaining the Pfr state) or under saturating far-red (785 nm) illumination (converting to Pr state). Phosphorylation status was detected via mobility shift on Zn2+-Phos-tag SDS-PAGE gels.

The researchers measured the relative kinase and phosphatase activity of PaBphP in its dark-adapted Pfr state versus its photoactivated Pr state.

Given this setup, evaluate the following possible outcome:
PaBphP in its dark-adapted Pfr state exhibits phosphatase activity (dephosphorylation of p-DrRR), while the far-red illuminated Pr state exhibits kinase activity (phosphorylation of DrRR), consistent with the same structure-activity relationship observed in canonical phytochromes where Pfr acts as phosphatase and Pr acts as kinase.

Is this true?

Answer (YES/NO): NO